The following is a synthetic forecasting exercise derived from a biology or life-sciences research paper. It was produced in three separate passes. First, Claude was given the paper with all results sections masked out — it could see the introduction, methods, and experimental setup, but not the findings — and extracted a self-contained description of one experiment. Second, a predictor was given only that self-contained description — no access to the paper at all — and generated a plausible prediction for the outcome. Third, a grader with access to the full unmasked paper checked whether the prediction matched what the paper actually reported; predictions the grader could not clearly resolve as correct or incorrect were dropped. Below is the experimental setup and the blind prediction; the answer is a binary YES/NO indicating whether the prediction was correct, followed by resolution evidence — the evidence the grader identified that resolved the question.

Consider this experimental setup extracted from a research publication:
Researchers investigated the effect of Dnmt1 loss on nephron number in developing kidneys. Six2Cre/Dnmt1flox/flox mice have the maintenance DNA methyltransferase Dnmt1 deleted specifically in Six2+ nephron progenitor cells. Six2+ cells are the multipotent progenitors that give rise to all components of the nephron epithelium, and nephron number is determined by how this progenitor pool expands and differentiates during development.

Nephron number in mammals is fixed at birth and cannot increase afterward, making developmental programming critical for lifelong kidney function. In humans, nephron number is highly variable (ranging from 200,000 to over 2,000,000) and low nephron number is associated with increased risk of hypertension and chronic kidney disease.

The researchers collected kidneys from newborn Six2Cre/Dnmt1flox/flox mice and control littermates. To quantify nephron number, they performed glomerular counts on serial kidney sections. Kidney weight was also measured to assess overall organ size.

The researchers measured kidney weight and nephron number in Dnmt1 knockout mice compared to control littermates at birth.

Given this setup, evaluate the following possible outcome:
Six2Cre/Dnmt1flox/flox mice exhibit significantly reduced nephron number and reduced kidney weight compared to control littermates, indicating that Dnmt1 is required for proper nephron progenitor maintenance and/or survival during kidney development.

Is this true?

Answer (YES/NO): YES